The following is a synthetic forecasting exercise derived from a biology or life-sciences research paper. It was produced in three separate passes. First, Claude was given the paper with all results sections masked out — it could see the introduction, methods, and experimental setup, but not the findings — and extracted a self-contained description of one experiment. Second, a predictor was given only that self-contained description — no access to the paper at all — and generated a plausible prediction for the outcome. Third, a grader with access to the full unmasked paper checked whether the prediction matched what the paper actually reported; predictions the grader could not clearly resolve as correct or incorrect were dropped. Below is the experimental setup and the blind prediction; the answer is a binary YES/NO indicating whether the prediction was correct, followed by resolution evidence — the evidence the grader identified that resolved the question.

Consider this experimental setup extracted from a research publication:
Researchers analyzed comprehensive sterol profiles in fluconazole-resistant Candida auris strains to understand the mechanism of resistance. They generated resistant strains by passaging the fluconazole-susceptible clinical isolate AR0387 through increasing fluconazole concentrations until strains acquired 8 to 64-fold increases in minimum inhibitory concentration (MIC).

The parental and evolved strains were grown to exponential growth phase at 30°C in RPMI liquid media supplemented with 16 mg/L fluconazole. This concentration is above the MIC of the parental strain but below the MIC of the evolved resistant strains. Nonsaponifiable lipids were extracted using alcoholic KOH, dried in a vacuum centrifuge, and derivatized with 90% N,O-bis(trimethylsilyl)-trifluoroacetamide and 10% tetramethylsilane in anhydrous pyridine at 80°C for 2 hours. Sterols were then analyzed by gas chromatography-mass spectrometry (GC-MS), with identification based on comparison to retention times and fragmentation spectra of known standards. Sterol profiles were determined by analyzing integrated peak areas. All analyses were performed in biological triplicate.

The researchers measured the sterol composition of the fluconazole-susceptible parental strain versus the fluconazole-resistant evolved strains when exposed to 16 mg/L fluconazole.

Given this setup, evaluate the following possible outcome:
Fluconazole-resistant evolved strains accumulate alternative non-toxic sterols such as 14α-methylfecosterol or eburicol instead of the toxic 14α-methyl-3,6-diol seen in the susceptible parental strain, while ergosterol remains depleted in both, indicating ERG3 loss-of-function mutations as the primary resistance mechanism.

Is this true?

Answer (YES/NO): NO